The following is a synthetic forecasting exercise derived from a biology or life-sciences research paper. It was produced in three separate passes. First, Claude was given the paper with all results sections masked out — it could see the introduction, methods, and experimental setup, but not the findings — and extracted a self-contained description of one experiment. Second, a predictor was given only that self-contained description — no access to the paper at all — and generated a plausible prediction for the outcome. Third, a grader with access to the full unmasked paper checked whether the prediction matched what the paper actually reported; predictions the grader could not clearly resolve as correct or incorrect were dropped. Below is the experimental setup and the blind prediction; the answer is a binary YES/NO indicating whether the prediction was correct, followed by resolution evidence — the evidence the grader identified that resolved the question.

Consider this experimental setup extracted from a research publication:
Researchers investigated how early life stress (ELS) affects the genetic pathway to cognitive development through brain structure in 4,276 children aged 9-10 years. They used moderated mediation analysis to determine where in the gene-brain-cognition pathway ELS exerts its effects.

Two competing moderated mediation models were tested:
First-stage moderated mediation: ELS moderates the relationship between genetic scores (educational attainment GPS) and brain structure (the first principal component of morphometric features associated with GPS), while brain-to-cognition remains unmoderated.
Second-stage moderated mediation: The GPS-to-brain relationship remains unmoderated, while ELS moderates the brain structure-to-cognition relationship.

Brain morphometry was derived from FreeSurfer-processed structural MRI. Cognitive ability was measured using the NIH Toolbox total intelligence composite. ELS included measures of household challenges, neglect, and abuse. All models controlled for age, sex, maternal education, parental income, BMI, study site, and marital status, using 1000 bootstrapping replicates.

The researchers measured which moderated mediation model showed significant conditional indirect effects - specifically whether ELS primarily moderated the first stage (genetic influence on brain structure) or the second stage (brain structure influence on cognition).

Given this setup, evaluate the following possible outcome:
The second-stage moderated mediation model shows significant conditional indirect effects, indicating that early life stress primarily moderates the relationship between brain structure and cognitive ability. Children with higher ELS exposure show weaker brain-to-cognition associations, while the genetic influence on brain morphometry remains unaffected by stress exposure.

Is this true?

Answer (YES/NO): NO